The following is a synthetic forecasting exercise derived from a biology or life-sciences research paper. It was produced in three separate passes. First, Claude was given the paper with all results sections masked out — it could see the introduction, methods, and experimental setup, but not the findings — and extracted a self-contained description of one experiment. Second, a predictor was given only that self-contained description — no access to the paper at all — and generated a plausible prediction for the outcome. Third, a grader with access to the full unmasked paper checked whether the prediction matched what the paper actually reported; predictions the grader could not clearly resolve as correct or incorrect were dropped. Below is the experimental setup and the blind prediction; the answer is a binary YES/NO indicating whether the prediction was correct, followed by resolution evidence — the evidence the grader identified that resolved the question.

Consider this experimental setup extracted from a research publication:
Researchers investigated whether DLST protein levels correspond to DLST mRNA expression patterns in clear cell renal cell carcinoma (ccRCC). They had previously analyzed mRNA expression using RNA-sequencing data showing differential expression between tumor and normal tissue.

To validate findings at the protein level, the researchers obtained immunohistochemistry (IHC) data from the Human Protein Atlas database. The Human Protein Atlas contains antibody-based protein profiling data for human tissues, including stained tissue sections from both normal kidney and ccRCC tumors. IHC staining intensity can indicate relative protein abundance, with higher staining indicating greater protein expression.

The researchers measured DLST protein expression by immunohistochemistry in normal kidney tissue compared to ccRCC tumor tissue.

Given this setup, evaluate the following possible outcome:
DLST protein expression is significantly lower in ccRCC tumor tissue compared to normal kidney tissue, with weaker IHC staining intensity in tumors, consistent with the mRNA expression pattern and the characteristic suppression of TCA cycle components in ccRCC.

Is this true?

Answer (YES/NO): YES